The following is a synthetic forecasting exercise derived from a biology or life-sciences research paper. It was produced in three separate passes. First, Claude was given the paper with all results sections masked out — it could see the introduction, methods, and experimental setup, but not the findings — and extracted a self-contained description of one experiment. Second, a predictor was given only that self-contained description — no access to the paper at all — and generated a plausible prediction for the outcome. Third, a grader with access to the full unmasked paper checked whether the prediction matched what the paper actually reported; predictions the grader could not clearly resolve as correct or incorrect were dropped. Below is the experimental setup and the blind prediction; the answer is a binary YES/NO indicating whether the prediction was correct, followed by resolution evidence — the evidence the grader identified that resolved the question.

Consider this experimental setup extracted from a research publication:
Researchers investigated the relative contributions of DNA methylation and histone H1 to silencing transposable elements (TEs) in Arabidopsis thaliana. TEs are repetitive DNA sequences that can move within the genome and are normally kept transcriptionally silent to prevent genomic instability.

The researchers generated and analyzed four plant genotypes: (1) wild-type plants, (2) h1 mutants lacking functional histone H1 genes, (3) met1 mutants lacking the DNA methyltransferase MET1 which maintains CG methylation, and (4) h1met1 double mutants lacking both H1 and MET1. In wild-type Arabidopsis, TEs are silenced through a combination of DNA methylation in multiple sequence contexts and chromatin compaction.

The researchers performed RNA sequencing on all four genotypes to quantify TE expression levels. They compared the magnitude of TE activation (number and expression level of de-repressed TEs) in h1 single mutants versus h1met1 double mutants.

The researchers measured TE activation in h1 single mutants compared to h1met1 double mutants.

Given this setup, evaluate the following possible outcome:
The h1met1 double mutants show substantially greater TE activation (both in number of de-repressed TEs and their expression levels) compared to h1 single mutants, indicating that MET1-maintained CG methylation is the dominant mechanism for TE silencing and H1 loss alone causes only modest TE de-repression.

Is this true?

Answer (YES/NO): YES